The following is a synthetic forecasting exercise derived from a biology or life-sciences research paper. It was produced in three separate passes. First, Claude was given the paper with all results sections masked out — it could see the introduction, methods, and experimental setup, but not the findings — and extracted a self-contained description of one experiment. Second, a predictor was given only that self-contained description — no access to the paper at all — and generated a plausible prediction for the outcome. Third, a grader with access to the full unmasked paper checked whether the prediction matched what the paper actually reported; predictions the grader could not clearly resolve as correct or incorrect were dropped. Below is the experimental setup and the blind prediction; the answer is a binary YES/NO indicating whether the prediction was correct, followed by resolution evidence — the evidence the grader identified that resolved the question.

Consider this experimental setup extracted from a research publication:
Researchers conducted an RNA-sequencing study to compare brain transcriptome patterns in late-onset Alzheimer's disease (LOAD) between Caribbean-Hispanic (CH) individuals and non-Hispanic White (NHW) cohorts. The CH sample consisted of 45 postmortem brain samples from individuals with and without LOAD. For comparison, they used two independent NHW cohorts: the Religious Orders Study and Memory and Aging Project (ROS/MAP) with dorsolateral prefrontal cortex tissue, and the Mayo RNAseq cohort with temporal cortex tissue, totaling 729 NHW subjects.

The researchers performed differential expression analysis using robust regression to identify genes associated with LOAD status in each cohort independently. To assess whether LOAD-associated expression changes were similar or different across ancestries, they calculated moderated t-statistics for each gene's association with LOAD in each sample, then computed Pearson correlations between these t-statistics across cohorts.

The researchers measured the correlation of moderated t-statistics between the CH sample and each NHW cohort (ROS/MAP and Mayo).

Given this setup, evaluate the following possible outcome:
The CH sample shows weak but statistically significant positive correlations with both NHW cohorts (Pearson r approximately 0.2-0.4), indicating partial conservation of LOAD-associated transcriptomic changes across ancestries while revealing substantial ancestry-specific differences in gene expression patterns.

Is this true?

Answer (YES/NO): NO